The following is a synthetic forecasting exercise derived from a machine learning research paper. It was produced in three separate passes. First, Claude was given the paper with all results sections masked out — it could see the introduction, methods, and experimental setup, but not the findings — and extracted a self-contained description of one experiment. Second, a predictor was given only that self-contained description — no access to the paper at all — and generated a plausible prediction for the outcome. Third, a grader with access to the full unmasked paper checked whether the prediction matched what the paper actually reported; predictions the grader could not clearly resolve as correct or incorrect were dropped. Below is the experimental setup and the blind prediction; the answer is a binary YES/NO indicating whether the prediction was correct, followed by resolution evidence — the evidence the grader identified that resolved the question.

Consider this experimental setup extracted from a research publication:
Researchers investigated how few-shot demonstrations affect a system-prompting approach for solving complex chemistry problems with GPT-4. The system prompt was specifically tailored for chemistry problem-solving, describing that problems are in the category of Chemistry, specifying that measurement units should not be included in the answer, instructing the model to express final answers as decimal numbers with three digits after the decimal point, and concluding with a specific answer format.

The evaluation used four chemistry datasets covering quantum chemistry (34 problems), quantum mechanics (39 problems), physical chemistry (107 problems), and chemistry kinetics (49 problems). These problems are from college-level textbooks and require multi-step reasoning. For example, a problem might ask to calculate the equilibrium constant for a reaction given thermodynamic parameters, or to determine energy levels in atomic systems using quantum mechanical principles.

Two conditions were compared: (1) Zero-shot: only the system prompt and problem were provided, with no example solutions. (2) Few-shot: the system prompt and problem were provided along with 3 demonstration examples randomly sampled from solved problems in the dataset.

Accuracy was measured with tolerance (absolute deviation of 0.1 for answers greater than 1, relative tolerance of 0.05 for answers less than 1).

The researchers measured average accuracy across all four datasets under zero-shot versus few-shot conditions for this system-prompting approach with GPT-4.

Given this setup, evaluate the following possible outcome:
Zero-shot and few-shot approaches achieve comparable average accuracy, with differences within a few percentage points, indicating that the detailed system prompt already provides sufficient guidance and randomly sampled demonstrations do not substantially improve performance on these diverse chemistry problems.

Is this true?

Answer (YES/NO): NO